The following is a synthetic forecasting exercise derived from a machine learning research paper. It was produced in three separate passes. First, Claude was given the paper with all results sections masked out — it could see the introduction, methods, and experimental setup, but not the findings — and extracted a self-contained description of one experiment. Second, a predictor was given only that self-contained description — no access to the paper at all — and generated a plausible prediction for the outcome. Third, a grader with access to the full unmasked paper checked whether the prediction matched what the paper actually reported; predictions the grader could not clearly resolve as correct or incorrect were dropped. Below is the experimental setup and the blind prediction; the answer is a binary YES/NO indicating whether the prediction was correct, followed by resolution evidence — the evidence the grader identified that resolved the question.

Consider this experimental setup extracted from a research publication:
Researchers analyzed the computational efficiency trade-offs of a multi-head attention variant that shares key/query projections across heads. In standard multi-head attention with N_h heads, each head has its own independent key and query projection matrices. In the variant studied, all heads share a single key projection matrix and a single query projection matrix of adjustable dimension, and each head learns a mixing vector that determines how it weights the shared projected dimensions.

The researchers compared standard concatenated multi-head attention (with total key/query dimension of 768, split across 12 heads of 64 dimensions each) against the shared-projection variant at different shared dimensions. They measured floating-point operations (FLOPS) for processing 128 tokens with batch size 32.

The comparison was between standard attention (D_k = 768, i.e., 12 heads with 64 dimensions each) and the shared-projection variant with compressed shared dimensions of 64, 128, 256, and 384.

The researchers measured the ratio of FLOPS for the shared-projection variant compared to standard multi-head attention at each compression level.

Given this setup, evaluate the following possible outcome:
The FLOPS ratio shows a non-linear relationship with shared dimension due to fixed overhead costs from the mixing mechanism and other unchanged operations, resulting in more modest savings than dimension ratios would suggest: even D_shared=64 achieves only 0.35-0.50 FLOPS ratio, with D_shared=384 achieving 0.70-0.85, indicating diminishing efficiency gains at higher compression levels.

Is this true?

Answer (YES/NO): NO